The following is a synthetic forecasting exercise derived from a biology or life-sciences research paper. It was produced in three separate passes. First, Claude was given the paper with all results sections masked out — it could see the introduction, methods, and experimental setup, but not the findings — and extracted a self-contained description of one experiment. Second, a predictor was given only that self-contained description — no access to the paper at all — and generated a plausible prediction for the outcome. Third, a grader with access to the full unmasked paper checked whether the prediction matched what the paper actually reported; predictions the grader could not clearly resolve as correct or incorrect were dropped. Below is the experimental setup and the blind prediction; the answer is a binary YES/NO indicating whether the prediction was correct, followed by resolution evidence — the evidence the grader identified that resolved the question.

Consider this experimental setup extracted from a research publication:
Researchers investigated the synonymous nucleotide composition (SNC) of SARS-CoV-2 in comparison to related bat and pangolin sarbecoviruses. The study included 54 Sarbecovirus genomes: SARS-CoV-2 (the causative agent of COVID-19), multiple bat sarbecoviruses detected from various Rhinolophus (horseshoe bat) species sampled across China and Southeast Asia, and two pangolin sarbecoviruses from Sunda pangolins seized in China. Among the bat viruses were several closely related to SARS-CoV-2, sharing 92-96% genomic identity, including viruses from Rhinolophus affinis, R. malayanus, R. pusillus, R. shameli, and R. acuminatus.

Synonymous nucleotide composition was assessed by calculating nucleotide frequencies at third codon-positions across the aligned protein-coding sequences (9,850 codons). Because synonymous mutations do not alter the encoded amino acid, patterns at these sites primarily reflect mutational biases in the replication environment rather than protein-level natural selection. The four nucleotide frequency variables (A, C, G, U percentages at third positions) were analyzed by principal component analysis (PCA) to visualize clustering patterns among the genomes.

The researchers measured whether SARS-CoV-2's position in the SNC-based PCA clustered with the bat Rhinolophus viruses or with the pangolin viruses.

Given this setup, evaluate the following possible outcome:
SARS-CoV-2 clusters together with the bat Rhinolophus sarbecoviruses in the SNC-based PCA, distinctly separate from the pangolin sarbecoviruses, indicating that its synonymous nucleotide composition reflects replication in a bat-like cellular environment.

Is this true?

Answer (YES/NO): YES